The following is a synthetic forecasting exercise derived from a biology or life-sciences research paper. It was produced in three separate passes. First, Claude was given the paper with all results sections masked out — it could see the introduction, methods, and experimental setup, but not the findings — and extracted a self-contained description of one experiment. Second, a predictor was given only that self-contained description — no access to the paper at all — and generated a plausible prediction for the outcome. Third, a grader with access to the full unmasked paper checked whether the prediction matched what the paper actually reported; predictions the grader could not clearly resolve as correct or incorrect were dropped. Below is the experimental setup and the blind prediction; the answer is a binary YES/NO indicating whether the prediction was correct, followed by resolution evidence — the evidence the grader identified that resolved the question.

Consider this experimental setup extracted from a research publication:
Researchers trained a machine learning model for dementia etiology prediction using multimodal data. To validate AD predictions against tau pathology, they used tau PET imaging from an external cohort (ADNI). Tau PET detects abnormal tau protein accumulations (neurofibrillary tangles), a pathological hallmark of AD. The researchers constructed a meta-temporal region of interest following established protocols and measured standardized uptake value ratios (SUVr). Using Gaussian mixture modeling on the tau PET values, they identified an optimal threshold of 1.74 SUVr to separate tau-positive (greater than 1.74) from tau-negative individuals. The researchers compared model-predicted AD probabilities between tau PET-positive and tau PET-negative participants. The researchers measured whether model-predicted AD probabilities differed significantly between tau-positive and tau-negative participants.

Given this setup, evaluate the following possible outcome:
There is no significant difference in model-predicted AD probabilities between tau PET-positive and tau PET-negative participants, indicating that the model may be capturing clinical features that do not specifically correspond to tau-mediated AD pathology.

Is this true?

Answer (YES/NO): NO